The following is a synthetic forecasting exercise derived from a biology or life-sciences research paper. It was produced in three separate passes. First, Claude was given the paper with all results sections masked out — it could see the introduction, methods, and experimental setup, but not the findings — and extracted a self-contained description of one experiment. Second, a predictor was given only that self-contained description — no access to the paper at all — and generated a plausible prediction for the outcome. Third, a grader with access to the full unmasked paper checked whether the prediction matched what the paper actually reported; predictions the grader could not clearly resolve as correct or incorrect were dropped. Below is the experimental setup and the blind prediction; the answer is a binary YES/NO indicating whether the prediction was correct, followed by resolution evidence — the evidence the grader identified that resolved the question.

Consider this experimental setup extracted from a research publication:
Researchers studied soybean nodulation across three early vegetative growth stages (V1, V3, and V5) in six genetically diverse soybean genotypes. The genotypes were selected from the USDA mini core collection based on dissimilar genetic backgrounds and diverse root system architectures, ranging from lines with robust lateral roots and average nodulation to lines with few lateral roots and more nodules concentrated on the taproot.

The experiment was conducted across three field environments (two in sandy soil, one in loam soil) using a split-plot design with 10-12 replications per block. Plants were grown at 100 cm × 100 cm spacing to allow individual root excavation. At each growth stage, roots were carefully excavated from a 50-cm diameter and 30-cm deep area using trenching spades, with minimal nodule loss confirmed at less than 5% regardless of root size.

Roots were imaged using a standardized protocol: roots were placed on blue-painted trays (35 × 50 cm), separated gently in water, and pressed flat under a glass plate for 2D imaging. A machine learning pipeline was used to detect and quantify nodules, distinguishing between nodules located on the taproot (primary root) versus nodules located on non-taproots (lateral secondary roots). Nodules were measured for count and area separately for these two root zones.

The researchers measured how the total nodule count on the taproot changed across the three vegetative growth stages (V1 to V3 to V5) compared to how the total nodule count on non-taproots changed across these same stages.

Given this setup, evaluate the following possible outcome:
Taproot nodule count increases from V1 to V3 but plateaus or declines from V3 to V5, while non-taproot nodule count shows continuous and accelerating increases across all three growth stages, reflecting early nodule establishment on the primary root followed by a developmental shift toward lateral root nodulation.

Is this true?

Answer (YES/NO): NO